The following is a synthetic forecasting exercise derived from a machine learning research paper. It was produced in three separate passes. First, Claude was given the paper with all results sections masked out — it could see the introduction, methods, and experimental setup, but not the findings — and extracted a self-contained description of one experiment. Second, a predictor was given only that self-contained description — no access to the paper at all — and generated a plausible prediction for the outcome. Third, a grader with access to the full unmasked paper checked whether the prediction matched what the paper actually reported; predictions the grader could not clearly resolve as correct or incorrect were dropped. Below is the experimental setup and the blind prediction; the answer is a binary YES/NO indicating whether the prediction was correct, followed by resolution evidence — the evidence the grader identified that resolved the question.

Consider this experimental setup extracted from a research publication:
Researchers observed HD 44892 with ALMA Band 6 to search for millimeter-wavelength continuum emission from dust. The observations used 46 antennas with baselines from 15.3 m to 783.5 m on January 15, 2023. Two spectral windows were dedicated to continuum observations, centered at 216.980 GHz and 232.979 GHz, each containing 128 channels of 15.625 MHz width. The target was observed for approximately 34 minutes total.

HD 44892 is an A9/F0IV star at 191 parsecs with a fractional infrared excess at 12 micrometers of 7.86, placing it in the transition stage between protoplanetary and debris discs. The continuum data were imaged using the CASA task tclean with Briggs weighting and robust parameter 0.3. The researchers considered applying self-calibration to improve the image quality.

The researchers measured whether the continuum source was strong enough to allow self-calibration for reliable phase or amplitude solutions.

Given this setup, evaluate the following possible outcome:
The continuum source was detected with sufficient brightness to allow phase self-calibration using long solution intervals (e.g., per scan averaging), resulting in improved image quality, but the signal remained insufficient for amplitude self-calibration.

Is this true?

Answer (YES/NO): NO